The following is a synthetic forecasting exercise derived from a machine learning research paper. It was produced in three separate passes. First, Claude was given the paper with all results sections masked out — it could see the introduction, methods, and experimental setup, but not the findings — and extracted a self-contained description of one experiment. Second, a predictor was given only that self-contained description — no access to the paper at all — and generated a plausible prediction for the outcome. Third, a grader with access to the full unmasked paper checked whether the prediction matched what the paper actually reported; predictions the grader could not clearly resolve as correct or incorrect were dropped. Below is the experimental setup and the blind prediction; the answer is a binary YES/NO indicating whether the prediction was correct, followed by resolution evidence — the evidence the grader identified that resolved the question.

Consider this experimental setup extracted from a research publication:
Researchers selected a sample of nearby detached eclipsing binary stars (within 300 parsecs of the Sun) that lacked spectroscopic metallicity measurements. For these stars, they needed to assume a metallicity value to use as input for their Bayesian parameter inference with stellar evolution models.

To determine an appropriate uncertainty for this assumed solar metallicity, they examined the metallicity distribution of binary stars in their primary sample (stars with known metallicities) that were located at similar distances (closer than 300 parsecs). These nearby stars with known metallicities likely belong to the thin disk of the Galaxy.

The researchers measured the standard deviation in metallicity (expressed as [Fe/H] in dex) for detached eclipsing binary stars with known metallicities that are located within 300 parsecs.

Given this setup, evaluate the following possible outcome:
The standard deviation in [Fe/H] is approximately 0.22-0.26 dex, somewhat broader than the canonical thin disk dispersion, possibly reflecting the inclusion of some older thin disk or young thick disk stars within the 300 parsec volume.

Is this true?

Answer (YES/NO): NO